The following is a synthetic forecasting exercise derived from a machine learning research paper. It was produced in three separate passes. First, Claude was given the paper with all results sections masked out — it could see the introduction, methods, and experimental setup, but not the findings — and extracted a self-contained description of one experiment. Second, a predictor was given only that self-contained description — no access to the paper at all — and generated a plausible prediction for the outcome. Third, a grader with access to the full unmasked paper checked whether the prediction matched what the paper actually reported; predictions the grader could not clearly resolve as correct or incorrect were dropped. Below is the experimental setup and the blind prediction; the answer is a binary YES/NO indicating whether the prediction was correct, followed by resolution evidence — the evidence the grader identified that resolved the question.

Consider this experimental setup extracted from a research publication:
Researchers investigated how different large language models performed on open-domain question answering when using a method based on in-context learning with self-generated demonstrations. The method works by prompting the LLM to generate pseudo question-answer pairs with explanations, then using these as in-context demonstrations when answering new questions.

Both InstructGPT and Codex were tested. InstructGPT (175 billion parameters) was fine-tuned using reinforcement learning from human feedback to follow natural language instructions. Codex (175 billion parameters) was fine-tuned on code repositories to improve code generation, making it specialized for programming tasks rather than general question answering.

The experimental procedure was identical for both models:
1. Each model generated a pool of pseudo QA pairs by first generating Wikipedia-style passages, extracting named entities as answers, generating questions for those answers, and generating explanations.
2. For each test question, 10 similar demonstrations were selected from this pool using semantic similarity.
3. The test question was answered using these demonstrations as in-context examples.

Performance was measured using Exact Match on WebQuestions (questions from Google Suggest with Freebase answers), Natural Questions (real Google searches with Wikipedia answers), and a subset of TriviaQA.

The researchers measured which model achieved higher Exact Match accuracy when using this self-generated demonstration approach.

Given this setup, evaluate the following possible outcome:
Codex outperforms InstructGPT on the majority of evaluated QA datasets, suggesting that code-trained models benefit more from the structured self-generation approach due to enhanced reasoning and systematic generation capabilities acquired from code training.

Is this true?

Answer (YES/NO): YES